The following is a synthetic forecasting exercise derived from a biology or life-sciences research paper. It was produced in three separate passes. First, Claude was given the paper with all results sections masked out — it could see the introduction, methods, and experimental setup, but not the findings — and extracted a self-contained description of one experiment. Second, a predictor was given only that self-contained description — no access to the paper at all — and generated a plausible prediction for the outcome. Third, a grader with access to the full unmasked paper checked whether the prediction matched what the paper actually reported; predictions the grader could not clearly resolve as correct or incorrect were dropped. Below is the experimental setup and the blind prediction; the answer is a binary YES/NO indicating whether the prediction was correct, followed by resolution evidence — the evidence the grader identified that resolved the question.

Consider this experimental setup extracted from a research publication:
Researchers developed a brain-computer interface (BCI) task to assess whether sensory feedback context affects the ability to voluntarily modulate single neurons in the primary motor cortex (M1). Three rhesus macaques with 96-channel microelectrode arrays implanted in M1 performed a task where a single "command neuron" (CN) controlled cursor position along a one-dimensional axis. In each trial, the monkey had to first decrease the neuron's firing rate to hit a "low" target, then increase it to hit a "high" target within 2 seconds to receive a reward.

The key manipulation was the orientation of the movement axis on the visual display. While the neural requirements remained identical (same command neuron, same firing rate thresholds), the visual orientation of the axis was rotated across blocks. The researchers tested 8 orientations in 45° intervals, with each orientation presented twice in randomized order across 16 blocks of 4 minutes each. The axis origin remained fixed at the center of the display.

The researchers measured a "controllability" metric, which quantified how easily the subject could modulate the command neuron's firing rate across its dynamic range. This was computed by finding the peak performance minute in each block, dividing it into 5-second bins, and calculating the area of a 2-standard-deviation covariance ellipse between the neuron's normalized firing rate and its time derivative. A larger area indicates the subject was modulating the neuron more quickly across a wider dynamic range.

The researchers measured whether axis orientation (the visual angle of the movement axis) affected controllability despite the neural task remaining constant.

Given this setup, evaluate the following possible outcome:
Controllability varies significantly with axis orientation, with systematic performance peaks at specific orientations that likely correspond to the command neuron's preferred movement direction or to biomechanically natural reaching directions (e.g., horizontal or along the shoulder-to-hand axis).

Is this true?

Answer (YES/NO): NO